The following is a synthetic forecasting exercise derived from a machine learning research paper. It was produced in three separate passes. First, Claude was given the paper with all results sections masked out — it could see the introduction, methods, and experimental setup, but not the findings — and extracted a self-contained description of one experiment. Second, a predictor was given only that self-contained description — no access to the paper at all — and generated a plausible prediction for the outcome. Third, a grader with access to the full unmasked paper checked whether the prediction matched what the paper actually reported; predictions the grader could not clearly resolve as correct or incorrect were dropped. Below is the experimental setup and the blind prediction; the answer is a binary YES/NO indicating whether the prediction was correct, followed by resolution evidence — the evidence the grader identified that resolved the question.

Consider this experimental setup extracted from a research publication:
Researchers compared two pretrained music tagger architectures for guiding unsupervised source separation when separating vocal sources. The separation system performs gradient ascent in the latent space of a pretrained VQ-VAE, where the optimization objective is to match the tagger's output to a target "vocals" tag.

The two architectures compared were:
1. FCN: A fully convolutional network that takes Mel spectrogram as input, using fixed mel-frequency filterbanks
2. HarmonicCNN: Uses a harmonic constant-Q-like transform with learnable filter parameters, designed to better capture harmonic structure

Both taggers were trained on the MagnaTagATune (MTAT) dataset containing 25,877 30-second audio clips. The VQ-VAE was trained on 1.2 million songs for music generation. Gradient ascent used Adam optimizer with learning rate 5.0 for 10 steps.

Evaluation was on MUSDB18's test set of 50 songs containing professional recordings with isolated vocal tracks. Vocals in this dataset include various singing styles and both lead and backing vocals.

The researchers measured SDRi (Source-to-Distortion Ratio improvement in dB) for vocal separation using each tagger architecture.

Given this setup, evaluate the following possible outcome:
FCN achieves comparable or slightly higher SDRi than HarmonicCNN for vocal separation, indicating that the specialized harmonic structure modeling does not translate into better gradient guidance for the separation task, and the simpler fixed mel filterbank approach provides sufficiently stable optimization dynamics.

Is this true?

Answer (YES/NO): YES